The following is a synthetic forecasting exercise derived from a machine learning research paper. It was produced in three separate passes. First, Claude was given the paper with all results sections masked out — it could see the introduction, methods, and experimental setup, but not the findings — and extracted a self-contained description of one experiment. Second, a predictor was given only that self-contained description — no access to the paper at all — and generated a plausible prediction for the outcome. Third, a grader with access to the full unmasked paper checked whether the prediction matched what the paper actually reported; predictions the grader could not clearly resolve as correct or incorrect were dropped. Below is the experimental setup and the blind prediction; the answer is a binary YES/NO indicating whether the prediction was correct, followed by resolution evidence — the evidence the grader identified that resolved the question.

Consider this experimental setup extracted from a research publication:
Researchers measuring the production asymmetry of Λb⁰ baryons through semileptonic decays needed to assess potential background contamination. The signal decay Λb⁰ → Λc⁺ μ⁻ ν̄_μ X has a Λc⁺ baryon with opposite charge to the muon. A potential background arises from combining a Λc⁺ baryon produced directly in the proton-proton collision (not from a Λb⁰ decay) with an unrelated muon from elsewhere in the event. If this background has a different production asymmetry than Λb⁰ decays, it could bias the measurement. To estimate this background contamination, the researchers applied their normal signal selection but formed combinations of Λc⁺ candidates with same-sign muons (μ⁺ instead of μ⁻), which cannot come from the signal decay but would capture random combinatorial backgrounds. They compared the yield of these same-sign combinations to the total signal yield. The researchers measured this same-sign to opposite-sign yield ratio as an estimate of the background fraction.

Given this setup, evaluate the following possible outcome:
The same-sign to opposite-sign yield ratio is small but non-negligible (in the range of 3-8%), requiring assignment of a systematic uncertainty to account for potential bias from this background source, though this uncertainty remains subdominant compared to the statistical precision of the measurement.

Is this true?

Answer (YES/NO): NO